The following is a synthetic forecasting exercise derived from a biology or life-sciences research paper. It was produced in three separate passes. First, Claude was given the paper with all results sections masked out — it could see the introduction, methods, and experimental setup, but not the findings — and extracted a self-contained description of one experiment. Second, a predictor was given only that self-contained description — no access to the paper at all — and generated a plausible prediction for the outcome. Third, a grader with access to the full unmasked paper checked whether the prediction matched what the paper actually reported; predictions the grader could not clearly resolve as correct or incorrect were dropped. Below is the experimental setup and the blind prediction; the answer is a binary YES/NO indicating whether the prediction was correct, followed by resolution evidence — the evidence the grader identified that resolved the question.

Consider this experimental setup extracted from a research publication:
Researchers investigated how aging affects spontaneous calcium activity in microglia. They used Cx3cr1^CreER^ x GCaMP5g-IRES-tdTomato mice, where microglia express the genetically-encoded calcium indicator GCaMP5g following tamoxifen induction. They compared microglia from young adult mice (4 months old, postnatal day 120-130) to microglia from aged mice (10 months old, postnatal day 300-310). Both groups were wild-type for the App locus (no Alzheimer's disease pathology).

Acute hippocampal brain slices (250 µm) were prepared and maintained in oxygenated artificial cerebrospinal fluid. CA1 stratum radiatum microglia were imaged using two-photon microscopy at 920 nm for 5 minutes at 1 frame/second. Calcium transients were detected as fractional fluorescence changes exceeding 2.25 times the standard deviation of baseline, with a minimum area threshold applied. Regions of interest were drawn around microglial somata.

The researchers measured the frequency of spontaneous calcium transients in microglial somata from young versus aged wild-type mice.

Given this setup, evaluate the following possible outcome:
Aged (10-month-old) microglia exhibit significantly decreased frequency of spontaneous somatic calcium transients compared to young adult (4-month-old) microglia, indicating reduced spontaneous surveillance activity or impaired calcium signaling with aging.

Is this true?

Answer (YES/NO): NO